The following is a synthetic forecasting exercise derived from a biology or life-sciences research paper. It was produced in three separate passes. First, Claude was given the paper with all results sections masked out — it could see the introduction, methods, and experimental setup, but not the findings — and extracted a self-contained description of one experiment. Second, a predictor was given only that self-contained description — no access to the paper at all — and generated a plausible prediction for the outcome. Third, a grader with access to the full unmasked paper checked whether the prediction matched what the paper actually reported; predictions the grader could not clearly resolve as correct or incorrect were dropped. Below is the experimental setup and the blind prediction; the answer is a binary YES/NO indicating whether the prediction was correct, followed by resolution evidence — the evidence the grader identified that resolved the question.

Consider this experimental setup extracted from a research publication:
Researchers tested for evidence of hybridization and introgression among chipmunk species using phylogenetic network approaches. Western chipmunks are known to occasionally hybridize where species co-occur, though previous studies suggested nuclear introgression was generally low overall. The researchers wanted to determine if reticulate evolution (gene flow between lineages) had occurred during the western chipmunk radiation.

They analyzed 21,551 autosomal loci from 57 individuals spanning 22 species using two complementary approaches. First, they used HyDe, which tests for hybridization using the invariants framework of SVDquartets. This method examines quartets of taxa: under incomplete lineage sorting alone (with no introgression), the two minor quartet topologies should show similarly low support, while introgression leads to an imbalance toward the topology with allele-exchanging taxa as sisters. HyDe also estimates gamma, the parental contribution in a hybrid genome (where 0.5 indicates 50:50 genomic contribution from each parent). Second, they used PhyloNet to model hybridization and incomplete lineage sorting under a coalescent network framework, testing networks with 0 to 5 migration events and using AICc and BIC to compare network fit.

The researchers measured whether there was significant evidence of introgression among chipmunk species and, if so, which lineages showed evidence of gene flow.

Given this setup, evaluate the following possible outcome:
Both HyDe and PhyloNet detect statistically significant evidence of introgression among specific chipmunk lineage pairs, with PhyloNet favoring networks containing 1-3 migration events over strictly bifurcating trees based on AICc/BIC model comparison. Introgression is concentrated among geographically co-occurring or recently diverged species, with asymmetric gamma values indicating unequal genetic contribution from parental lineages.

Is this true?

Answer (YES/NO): NO